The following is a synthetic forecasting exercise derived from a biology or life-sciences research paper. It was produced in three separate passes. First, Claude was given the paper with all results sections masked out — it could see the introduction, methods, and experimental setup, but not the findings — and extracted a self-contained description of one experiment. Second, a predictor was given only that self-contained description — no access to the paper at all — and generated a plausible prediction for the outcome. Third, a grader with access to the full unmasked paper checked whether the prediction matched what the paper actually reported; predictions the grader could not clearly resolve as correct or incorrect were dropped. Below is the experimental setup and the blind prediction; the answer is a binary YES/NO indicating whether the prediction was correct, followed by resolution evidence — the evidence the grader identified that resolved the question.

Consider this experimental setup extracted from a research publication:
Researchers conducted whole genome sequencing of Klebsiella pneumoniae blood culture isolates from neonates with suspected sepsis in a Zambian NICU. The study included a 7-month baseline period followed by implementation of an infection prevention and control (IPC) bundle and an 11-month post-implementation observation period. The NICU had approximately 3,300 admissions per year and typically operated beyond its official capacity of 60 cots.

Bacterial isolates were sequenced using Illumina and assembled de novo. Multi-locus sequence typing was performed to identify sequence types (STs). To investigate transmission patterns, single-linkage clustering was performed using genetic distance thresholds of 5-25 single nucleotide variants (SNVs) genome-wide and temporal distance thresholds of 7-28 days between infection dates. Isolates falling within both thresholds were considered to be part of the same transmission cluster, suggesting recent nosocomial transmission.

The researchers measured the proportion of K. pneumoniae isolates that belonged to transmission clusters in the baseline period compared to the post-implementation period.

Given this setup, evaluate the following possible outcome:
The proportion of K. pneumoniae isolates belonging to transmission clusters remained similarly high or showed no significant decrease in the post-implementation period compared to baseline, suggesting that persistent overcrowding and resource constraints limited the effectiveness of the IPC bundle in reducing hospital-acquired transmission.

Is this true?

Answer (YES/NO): NO